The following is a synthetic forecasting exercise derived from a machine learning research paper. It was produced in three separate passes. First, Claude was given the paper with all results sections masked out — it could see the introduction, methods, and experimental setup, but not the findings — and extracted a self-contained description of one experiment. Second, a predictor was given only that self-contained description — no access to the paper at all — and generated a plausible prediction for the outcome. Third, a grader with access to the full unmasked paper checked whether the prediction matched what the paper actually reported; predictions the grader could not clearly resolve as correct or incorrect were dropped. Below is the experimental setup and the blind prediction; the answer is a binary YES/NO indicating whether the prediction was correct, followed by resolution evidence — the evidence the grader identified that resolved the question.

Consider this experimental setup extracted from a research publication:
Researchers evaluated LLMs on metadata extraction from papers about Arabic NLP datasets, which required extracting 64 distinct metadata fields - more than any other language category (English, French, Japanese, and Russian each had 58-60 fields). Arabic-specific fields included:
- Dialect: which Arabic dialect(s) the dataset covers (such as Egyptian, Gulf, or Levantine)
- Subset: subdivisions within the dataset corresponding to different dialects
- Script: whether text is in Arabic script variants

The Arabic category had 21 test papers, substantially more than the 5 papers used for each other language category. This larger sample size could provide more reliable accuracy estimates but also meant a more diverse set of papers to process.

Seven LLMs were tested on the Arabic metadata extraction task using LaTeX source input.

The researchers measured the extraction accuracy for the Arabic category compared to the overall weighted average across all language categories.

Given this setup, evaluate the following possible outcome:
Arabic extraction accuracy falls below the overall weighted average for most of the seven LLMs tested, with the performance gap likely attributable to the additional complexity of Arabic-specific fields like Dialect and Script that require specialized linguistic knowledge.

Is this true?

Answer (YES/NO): YES